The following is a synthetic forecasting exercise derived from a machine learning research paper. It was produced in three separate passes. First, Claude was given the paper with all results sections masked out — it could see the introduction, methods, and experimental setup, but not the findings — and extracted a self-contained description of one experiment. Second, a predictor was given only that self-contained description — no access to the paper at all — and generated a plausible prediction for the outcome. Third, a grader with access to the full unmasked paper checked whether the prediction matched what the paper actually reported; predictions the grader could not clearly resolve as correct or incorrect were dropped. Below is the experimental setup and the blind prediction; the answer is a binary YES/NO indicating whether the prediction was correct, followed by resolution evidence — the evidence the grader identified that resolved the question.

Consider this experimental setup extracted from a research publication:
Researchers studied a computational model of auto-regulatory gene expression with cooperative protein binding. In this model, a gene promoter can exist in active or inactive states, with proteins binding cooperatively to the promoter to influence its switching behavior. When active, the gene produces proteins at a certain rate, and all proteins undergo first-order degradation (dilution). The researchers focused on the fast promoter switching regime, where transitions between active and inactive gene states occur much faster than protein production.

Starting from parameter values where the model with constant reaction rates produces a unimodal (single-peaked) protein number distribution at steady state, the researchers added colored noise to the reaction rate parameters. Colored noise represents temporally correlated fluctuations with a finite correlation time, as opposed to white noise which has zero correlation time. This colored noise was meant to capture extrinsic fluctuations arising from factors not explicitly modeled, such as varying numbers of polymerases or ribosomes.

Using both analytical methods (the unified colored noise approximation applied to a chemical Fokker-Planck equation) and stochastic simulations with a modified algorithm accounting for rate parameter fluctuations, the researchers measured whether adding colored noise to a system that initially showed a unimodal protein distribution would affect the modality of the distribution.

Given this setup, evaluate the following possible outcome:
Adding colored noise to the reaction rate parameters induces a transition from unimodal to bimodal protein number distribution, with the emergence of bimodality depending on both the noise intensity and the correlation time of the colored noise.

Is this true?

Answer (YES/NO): YES